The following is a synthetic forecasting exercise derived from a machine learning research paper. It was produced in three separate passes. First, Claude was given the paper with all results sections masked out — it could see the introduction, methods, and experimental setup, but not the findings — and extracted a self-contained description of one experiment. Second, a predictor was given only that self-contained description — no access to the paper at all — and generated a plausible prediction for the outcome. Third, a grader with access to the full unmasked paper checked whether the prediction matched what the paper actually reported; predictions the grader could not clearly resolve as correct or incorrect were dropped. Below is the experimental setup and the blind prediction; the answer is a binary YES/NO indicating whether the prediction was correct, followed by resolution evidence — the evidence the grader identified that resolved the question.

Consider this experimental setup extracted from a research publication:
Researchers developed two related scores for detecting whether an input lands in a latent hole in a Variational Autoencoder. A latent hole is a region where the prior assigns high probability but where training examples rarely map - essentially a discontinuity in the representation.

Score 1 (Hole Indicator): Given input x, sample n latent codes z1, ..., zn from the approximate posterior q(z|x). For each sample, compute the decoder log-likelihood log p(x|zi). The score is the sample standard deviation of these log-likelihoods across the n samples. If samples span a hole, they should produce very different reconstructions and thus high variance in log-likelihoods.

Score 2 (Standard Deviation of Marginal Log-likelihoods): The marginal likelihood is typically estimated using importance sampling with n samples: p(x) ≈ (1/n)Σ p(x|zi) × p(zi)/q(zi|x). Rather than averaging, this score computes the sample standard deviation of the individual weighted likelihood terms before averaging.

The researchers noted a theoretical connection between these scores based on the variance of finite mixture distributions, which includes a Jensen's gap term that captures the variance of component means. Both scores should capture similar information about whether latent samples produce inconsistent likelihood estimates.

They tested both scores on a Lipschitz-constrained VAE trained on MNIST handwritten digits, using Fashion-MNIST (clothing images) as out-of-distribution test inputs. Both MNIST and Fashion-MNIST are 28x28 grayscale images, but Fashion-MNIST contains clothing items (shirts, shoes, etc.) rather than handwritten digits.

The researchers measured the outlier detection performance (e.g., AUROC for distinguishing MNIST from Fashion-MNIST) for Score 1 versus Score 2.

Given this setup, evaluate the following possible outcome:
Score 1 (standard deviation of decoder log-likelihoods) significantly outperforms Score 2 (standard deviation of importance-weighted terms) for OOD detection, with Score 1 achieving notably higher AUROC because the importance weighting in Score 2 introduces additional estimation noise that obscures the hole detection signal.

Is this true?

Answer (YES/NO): NO